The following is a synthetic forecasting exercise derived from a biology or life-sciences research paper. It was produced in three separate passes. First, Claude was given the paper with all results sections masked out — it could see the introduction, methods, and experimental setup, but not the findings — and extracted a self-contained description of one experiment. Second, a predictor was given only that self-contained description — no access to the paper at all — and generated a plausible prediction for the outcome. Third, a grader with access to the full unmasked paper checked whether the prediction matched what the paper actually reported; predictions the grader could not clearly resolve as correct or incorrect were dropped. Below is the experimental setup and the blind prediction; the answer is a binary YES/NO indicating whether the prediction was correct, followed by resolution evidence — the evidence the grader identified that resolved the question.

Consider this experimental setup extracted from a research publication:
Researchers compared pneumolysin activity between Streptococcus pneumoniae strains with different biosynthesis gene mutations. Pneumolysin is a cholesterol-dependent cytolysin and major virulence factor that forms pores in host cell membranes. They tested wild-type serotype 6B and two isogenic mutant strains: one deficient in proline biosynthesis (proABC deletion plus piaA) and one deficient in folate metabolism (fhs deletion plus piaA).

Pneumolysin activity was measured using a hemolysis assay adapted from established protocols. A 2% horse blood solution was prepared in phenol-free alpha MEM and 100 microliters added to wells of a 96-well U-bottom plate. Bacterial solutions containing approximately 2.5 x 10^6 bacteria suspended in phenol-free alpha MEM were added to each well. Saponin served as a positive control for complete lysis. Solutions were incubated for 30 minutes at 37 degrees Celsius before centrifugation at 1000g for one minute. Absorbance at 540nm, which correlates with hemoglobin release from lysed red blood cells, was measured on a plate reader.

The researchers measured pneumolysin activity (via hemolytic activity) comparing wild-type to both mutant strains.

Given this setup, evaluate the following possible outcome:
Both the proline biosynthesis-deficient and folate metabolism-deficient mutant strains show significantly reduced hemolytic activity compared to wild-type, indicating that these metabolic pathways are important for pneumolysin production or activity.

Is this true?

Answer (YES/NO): NO